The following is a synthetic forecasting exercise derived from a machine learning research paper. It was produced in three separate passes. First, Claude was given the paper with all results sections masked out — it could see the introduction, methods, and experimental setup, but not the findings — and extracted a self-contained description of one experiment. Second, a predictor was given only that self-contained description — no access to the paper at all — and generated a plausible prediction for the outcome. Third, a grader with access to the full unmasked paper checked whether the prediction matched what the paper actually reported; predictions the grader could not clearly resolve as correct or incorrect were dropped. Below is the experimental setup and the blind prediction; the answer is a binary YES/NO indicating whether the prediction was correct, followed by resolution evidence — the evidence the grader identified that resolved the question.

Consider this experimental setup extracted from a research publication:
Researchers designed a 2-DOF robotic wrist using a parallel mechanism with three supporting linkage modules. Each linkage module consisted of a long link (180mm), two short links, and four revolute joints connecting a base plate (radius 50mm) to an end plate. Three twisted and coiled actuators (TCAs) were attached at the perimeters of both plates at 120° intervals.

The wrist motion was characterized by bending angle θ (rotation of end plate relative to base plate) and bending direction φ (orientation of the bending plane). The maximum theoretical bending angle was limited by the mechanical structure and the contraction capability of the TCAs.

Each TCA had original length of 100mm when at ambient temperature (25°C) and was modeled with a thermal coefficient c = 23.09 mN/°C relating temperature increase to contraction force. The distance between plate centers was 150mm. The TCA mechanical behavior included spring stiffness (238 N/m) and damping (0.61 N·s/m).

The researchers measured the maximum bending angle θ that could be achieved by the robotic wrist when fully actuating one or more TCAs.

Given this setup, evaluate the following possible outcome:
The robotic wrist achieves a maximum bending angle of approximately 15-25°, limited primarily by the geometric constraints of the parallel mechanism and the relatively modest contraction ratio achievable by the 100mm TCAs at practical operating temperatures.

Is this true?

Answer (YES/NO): NO